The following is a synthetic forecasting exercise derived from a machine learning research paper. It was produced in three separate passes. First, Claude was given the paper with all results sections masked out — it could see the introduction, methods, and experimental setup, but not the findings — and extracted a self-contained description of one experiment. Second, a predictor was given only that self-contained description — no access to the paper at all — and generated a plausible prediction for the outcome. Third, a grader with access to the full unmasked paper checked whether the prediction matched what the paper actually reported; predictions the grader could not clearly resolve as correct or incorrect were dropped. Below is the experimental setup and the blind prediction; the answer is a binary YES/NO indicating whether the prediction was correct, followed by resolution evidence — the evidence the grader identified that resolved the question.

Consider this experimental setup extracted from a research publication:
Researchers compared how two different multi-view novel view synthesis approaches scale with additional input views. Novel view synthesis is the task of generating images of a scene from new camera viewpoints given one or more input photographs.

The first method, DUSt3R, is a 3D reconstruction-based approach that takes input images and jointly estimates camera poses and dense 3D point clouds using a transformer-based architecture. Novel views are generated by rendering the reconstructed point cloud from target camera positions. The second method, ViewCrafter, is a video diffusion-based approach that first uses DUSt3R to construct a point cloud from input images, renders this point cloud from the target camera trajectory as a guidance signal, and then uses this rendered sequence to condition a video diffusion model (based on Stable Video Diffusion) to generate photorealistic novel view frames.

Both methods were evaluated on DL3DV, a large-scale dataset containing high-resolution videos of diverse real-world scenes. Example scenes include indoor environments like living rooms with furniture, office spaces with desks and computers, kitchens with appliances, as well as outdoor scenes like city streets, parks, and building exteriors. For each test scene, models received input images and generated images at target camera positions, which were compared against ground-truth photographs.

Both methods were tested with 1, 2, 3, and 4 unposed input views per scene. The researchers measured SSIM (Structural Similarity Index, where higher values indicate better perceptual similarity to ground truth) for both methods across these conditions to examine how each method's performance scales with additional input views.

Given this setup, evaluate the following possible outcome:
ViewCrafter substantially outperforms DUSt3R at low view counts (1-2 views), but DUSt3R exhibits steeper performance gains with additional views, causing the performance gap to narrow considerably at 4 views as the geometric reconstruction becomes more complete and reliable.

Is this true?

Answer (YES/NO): NO